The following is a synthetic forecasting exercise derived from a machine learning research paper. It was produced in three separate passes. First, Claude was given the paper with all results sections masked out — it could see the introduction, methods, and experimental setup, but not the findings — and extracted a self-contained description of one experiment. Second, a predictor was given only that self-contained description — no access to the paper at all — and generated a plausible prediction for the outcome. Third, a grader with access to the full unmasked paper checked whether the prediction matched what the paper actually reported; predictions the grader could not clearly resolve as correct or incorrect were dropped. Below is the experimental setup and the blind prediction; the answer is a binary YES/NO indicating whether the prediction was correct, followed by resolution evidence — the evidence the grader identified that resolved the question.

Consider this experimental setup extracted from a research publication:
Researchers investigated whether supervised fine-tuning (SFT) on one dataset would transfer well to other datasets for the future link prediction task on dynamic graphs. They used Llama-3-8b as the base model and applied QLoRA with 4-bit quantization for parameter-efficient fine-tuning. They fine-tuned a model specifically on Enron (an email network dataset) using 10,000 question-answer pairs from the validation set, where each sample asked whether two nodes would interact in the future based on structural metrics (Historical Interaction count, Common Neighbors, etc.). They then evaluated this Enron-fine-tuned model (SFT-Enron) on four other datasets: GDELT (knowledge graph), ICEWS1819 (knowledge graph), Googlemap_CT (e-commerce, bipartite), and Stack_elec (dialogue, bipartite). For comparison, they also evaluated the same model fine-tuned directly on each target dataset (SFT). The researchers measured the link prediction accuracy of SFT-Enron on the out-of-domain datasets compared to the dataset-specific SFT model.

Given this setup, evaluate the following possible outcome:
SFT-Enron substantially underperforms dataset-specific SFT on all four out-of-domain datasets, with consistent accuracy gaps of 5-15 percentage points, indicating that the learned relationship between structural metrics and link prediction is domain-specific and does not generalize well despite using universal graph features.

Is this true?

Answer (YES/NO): NO